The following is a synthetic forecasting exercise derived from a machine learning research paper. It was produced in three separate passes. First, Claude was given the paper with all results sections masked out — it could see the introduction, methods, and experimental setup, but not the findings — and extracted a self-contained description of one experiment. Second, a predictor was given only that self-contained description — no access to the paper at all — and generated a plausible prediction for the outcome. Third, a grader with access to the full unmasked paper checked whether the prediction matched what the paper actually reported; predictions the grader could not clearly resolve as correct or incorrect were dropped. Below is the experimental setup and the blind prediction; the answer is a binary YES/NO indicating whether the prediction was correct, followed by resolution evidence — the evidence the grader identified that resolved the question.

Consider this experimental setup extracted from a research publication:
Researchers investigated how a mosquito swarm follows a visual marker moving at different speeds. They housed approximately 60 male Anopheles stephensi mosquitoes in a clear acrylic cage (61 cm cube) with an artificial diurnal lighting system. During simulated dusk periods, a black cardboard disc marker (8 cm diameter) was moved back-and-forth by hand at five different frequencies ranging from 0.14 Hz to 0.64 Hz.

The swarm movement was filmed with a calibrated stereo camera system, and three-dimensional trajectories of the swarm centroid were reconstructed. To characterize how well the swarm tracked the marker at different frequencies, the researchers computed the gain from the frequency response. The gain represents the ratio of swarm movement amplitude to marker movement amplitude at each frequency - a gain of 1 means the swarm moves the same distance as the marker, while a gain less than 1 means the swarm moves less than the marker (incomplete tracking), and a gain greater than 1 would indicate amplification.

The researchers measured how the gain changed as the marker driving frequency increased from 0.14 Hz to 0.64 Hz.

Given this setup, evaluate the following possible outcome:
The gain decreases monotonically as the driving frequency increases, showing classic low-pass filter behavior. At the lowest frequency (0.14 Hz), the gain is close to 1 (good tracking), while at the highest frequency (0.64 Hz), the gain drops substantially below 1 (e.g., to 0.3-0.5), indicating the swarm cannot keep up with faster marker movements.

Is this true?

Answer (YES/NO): NO